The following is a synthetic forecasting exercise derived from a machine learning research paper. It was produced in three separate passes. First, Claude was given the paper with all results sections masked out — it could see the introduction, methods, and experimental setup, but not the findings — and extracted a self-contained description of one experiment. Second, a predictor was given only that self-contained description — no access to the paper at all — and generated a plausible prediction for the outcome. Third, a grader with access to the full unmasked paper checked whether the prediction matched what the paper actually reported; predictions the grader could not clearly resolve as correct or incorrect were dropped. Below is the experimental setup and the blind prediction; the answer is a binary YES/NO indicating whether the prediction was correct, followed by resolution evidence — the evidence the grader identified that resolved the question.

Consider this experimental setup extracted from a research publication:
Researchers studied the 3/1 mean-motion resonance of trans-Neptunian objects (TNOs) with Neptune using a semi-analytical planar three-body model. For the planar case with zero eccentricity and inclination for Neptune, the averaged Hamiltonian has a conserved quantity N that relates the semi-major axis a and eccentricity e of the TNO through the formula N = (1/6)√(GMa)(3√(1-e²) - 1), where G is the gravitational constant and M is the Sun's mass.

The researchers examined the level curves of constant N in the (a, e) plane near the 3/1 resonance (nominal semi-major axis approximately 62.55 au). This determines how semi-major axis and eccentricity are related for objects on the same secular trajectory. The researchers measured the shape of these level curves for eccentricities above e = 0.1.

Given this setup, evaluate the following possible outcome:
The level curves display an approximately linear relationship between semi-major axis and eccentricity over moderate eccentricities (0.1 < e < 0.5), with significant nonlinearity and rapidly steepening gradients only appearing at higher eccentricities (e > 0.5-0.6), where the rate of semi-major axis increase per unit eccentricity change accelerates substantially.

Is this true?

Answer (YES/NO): NO